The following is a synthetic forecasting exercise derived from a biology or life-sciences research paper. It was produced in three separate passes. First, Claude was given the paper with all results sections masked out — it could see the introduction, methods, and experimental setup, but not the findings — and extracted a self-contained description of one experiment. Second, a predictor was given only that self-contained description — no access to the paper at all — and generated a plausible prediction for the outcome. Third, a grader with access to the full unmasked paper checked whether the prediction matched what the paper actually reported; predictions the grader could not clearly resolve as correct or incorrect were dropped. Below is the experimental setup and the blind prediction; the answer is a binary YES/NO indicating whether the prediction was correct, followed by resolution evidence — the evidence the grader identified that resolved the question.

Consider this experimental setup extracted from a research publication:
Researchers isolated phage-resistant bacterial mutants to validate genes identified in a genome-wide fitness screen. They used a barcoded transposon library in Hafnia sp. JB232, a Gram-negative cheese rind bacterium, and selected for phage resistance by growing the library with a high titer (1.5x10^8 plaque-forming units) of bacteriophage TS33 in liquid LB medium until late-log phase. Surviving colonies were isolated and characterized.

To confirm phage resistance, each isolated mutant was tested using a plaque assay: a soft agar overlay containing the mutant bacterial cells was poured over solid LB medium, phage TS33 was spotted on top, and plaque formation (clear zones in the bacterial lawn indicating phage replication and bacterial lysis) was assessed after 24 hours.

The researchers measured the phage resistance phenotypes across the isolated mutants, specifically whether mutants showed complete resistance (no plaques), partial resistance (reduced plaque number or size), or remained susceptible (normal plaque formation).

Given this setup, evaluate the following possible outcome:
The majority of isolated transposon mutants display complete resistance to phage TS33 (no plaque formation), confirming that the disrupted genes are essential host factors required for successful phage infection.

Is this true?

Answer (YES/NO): NO